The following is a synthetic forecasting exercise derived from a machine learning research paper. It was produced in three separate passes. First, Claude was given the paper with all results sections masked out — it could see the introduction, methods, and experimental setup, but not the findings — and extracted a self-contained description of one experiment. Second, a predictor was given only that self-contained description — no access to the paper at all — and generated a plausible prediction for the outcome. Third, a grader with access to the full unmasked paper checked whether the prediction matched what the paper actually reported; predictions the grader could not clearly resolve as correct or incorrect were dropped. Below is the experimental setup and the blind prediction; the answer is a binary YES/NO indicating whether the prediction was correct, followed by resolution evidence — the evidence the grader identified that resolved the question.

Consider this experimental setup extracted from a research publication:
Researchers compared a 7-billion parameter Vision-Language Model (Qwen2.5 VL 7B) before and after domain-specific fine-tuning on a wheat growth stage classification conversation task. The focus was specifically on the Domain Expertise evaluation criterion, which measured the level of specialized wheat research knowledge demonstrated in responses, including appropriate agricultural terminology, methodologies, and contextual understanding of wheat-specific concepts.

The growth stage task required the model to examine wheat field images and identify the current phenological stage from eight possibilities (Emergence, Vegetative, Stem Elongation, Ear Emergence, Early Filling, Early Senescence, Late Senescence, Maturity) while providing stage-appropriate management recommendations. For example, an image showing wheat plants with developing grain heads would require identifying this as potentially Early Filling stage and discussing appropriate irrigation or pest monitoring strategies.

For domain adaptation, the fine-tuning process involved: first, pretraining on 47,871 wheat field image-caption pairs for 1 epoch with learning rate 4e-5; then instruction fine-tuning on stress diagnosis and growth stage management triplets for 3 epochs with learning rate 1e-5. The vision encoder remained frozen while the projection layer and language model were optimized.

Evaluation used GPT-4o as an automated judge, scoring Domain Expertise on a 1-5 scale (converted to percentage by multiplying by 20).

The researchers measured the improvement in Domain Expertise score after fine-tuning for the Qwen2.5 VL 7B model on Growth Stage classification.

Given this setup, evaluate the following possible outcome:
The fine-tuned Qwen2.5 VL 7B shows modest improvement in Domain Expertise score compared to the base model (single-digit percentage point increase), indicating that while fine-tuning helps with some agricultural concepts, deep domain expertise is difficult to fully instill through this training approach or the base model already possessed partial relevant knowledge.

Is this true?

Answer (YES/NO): NO